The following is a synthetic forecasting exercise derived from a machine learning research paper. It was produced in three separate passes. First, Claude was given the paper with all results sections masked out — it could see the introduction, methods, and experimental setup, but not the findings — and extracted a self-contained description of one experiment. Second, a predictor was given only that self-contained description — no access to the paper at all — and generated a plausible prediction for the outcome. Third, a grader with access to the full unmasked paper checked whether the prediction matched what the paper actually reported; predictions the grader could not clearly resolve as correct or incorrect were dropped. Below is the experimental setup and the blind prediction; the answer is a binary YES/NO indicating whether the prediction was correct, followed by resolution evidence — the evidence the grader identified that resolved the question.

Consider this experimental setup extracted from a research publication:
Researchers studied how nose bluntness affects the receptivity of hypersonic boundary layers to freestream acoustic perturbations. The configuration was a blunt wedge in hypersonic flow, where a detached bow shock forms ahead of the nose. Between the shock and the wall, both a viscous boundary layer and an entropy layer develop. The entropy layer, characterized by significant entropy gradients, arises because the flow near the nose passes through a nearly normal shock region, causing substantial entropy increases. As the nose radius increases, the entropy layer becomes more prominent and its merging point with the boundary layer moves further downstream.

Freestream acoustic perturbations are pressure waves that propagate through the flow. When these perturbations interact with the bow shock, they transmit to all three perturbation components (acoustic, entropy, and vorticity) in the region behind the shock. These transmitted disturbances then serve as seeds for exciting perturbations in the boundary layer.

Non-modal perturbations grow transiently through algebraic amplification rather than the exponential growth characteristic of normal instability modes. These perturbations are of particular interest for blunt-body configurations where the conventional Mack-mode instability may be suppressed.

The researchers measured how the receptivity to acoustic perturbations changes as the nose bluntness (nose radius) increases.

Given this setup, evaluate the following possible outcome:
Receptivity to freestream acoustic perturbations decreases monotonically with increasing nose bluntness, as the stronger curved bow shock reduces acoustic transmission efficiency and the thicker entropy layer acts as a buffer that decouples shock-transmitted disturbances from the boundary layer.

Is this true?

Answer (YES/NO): NO